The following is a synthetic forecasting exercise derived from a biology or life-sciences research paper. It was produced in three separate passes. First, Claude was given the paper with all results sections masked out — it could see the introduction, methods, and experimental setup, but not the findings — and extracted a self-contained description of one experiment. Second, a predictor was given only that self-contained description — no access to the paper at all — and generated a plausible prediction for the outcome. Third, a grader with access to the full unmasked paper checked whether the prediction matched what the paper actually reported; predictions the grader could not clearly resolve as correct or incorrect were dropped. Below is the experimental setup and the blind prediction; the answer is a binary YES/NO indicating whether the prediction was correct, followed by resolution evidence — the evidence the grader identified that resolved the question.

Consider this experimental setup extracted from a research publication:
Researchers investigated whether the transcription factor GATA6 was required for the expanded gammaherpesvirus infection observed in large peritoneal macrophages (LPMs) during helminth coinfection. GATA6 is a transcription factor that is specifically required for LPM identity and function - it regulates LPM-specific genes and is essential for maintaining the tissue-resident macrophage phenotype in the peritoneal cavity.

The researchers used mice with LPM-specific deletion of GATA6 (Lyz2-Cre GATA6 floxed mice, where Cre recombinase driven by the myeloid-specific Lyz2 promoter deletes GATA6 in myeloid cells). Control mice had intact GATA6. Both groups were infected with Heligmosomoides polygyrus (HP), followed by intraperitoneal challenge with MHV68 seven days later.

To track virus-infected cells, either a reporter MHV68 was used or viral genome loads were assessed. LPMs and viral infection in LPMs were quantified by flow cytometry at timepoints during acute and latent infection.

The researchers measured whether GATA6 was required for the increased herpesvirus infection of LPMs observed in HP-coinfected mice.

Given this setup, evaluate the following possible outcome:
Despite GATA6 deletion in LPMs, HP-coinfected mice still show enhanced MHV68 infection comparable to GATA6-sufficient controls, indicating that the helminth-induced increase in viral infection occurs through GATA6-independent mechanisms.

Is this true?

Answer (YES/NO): NO